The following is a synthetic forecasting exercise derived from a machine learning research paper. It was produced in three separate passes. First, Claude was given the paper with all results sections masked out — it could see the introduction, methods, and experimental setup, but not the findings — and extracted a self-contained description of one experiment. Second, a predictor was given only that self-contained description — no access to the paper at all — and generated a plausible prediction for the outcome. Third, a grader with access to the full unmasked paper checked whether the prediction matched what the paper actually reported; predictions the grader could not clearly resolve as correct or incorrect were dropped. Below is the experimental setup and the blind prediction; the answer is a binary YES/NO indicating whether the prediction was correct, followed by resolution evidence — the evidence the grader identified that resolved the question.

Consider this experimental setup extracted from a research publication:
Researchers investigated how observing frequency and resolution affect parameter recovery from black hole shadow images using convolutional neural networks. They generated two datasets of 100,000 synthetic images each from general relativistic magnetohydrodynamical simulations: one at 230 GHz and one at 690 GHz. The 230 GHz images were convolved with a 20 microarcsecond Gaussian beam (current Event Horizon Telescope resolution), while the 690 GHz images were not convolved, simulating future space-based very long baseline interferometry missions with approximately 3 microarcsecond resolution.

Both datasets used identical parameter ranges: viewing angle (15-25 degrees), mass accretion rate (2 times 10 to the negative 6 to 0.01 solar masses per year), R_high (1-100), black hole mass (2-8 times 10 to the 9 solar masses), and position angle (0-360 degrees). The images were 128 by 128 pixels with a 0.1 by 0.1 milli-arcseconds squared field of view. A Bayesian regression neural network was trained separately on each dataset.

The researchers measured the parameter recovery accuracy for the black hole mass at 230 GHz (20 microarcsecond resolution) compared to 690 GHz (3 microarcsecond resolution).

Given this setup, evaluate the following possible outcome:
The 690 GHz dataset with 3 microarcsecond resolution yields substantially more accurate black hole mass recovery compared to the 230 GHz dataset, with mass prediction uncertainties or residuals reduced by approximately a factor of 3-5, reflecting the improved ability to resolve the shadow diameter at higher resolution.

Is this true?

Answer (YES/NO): YES